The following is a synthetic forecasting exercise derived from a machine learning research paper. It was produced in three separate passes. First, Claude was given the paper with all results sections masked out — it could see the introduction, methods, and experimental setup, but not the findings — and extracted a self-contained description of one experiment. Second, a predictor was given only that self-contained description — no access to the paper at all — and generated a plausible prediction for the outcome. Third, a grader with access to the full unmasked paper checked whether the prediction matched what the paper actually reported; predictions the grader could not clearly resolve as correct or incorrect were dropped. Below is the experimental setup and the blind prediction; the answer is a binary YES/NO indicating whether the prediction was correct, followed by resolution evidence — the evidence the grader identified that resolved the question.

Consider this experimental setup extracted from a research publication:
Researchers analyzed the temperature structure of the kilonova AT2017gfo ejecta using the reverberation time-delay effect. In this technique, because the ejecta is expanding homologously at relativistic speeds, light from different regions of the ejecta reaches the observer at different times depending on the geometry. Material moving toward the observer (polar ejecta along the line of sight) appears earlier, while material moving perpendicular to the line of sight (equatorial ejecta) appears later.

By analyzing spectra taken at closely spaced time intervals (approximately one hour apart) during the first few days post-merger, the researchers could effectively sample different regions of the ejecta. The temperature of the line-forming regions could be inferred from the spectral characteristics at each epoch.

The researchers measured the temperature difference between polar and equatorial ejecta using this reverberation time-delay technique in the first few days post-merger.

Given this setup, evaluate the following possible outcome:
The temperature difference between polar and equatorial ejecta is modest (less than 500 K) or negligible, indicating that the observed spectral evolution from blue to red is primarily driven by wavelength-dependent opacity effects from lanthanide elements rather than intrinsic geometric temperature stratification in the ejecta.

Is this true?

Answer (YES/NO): NO